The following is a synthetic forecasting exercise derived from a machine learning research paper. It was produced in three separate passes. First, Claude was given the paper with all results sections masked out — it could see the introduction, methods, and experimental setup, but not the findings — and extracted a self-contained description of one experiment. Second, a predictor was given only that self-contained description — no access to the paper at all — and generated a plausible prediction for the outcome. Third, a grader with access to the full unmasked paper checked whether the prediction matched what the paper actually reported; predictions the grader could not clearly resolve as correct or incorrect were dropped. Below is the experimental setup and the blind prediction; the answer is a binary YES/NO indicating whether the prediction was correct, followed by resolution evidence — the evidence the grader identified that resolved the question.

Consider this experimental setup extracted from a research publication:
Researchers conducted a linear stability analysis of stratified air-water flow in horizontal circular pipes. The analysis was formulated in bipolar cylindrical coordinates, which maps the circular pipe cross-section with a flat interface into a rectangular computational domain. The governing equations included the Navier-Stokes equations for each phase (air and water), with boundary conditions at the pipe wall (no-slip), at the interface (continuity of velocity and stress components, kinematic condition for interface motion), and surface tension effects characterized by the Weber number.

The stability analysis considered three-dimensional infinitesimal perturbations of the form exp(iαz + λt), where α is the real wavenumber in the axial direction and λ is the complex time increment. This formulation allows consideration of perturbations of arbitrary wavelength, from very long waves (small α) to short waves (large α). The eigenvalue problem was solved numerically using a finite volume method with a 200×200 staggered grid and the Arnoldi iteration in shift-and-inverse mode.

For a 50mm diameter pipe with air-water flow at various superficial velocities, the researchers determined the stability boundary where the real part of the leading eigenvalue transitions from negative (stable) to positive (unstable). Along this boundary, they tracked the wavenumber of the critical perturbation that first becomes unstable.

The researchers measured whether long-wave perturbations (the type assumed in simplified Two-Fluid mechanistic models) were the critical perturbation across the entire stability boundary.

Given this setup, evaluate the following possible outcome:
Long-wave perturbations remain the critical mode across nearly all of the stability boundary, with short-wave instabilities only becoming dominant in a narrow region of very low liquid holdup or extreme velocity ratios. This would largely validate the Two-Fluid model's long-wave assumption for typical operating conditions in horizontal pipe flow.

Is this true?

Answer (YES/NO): NO